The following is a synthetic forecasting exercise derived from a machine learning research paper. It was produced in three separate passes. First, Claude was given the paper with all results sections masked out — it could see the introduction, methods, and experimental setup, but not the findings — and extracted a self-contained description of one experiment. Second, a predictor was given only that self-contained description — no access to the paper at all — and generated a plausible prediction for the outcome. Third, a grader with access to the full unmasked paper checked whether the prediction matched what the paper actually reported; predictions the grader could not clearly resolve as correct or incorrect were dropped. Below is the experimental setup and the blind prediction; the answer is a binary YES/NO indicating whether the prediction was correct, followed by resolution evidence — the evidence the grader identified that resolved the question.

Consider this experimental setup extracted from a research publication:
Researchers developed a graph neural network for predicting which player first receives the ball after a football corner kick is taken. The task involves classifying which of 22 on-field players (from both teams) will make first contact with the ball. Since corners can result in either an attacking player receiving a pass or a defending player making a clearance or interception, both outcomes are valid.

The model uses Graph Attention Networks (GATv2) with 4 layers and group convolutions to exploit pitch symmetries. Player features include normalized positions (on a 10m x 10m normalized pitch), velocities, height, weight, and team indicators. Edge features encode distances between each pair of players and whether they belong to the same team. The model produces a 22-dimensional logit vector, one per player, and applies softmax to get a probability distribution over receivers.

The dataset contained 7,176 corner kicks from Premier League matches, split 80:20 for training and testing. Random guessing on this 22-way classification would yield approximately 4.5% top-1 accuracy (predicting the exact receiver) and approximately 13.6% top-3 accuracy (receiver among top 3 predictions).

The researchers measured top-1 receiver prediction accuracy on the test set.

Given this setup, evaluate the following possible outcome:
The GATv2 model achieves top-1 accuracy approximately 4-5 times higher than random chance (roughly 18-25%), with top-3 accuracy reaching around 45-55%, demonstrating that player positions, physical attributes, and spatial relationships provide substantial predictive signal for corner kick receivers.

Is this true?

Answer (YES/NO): NO